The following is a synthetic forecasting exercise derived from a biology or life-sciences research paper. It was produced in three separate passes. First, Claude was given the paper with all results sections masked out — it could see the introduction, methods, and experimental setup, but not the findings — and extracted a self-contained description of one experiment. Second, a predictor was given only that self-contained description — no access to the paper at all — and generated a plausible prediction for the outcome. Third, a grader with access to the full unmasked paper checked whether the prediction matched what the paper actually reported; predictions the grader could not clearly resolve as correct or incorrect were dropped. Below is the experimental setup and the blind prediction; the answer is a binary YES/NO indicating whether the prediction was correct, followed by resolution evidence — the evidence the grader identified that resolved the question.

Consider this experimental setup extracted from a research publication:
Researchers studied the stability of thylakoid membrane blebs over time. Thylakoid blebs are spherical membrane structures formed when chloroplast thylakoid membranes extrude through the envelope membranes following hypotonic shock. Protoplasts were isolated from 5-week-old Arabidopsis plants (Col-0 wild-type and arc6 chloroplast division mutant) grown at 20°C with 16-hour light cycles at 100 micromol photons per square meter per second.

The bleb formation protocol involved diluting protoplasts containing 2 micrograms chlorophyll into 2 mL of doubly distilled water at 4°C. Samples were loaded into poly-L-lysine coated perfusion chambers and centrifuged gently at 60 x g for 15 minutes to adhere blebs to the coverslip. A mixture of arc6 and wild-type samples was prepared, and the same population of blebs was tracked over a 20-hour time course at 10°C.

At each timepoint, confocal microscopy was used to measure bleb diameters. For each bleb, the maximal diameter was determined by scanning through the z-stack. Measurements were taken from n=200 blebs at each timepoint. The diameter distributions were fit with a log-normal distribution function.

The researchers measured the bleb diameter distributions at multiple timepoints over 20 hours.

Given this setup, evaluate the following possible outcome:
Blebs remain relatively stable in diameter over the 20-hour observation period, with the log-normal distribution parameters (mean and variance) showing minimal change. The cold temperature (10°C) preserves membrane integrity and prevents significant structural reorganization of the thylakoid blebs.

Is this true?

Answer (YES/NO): YES